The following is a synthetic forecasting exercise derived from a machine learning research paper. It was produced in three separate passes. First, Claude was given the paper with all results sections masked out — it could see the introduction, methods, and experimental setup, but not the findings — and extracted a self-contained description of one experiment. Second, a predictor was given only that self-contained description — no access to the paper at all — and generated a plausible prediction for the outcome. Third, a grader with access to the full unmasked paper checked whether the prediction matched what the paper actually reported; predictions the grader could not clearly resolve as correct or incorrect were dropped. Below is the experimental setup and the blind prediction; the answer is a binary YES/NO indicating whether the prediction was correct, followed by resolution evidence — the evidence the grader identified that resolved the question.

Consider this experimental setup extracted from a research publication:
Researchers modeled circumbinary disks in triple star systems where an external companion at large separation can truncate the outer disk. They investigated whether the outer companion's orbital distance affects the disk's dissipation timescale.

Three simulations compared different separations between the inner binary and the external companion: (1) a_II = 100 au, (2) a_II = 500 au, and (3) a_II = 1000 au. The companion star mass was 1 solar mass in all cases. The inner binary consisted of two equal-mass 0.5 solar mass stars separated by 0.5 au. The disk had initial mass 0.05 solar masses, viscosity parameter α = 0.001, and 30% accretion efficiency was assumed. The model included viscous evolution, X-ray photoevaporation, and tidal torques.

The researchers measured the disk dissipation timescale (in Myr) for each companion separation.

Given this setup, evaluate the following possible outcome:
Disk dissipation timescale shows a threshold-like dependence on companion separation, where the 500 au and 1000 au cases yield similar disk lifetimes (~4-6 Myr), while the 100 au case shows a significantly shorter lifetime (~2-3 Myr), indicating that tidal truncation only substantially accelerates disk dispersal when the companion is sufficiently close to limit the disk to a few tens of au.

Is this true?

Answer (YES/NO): NO